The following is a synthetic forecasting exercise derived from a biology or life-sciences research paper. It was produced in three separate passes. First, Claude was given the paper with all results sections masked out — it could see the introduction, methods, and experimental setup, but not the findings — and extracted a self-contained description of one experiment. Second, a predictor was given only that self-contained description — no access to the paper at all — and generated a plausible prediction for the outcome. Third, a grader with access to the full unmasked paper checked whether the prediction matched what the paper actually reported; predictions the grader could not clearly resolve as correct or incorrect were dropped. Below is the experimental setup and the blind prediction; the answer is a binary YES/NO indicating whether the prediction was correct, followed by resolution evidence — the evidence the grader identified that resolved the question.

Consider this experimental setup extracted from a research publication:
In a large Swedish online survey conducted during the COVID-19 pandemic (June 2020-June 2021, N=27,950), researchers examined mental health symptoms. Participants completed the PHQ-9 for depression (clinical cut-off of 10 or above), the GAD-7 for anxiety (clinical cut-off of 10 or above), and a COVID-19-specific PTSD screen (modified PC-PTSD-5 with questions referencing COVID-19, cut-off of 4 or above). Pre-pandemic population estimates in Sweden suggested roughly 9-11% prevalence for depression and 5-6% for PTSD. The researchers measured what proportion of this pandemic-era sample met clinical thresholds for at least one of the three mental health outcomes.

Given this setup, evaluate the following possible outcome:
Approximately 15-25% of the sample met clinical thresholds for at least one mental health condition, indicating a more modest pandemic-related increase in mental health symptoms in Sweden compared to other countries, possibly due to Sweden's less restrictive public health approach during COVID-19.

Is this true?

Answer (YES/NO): NO